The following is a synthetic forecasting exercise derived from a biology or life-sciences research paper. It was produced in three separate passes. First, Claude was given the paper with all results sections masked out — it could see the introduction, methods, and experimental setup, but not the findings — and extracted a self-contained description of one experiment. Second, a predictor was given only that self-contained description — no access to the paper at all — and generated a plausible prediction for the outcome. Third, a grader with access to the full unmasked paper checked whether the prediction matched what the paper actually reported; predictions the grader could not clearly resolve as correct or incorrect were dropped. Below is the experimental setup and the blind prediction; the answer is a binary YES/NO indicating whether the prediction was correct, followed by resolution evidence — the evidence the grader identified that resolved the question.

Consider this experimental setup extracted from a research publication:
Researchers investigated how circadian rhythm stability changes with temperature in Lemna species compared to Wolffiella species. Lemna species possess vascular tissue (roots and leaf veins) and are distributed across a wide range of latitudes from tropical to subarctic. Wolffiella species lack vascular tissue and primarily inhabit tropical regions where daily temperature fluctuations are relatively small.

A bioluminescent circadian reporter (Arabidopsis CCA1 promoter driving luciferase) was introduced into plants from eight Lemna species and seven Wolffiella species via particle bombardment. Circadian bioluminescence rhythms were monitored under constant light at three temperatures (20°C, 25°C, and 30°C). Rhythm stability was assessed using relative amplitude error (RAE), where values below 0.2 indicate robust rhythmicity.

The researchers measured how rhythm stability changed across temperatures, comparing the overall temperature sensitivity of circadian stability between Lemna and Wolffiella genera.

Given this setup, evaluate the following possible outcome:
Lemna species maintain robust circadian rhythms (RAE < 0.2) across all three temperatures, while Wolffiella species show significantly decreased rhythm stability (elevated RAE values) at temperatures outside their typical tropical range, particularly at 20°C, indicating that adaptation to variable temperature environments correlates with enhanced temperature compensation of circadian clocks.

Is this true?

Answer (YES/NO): NO